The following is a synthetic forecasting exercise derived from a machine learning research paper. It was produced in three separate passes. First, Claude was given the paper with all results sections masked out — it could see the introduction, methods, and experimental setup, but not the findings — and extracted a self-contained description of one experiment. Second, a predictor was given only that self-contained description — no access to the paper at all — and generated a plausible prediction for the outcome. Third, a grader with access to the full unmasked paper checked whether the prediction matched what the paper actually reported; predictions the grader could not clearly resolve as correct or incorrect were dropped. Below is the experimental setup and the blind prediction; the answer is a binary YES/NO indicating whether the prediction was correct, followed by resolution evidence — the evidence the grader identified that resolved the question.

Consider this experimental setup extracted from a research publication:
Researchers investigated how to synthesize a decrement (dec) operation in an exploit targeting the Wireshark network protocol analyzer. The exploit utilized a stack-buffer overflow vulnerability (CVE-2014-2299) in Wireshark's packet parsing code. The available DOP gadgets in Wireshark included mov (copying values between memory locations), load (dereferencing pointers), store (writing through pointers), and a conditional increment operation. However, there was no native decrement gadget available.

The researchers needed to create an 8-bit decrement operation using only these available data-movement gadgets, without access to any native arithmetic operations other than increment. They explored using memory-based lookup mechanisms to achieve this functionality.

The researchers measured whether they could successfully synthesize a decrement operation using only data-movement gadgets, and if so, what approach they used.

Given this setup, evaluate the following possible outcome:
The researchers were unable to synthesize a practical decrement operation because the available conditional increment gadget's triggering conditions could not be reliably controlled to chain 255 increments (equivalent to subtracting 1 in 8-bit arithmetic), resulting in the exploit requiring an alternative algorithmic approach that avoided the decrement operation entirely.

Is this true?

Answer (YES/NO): NO